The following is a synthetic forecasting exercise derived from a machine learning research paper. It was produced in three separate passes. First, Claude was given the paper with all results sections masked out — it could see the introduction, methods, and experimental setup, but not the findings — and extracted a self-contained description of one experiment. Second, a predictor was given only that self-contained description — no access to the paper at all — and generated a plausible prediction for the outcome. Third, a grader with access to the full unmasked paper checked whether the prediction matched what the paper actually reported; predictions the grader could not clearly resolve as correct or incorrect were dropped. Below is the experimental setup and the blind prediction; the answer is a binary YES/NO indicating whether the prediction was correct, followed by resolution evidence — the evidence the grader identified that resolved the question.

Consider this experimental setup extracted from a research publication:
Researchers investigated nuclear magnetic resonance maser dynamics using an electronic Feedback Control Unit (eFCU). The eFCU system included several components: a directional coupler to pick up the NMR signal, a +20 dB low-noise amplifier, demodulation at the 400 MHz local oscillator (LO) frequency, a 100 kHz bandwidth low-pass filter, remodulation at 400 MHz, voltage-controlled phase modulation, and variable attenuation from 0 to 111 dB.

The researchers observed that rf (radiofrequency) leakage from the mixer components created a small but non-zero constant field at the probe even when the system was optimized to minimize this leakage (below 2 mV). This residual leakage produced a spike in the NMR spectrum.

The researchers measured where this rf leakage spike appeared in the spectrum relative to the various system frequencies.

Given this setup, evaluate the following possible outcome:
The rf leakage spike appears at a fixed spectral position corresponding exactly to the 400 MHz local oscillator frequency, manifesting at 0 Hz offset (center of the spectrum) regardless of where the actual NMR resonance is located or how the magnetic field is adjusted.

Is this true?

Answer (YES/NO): YES